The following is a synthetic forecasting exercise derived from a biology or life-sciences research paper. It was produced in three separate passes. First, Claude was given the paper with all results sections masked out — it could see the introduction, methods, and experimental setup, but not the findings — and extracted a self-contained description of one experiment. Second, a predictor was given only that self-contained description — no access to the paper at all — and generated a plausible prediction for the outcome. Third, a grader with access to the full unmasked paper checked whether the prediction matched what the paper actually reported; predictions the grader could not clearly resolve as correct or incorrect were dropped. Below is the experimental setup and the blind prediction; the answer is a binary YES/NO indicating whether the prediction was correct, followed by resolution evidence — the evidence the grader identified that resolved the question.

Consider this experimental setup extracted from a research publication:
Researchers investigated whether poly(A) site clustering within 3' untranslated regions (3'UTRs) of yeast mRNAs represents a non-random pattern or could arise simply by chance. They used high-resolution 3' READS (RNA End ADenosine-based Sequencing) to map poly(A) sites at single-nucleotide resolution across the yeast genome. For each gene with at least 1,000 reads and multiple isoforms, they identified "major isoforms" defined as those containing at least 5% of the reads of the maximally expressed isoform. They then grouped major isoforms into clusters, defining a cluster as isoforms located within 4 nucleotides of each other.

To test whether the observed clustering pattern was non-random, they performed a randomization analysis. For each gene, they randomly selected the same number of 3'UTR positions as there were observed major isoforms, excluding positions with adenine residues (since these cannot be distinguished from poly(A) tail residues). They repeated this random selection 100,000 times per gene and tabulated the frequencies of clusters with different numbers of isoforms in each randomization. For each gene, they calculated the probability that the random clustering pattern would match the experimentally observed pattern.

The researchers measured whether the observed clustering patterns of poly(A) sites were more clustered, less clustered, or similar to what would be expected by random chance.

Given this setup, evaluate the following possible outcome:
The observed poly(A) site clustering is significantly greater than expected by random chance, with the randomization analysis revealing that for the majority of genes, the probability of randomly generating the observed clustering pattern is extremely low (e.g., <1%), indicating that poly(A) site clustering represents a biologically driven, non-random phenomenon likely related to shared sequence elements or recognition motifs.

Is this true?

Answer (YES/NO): YES